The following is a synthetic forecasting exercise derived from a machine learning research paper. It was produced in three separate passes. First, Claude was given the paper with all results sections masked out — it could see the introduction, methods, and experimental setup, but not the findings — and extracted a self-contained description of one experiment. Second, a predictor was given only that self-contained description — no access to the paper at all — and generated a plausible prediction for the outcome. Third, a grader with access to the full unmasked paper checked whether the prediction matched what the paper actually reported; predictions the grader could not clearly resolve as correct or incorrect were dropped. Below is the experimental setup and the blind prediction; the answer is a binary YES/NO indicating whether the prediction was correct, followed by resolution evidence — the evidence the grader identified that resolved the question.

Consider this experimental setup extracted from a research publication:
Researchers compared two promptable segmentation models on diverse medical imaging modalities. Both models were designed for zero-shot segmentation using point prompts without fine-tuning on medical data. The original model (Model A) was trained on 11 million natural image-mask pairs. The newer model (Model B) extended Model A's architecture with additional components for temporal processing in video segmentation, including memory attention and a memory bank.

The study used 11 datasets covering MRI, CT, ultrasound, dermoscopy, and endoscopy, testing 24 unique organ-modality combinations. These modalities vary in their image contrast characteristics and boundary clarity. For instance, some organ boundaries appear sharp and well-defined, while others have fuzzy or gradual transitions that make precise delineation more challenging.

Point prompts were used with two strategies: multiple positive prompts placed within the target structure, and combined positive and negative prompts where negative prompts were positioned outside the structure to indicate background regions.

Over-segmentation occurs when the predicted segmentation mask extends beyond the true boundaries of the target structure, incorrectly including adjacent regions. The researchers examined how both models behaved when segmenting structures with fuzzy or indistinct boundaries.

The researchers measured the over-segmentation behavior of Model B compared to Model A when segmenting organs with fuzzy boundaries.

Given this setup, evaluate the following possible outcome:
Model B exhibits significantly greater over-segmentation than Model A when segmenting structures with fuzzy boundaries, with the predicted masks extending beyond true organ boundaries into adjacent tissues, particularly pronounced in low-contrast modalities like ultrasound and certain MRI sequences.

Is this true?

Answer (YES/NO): NO